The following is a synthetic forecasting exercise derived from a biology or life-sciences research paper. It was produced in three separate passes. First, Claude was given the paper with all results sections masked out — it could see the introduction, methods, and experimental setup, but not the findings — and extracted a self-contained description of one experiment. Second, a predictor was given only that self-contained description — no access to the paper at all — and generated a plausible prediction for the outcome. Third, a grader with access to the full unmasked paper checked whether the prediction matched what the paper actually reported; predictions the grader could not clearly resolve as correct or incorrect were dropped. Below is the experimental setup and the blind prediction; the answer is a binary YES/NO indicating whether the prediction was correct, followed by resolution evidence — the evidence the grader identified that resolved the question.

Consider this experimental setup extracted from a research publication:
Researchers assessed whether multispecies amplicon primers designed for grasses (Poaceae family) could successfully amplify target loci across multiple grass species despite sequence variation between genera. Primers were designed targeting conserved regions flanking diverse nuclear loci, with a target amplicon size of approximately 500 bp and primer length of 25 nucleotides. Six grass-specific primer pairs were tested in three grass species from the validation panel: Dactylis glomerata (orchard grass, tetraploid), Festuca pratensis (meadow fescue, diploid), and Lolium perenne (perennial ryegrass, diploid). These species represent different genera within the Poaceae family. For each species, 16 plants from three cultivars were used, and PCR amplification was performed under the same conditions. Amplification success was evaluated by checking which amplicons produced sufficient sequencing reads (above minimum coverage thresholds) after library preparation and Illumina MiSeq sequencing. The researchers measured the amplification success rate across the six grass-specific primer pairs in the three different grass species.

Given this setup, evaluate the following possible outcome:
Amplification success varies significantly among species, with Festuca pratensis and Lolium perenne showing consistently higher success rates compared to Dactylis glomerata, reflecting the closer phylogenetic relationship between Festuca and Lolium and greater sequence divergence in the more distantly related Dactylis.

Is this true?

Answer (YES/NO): NO